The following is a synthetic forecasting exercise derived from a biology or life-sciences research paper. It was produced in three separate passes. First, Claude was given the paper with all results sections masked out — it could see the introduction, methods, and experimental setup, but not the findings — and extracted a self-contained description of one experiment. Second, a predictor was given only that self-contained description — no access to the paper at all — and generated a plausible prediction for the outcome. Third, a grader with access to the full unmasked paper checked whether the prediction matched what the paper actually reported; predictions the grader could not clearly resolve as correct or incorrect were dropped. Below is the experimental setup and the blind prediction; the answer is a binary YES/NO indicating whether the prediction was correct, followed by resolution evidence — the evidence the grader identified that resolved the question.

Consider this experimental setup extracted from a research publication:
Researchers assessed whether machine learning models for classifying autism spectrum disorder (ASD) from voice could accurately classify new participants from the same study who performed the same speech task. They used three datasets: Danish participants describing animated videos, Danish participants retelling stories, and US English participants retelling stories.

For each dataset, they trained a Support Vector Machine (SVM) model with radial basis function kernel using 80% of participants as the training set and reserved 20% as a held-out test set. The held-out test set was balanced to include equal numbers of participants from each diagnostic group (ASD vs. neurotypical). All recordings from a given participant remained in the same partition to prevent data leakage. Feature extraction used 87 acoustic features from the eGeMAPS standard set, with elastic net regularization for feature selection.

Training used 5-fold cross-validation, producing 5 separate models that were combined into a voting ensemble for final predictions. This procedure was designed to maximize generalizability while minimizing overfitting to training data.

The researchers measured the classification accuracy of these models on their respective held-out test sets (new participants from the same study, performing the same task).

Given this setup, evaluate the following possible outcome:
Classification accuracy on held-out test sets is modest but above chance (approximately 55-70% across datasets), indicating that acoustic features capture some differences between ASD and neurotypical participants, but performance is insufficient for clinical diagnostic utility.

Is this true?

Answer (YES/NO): NO